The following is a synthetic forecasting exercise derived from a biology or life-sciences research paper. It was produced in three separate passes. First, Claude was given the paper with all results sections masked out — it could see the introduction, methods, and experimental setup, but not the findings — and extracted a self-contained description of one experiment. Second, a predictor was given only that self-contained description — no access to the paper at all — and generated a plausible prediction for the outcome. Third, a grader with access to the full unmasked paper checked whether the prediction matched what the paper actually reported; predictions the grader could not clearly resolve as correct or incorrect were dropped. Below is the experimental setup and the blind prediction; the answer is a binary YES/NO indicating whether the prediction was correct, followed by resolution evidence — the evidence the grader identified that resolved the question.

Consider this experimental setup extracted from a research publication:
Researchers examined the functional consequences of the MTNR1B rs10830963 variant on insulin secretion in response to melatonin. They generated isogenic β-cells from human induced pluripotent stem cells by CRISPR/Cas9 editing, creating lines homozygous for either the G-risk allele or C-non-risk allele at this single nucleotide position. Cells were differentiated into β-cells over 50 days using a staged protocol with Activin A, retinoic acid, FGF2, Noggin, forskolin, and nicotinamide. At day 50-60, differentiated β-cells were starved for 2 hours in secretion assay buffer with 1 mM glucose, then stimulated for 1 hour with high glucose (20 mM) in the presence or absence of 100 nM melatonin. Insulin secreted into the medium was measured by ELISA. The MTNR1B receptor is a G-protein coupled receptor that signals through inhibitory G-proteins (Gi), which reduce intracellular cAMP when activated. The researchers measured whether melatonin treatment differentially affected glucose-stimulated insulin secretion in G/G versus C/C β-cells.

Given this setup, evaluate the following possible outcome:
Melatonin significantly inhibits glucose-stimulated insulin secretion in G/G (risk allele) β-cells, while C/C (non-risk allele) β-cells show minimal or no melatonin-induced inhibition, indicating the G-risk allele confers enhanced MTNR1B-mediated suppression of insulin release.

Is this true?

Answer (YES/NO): NO